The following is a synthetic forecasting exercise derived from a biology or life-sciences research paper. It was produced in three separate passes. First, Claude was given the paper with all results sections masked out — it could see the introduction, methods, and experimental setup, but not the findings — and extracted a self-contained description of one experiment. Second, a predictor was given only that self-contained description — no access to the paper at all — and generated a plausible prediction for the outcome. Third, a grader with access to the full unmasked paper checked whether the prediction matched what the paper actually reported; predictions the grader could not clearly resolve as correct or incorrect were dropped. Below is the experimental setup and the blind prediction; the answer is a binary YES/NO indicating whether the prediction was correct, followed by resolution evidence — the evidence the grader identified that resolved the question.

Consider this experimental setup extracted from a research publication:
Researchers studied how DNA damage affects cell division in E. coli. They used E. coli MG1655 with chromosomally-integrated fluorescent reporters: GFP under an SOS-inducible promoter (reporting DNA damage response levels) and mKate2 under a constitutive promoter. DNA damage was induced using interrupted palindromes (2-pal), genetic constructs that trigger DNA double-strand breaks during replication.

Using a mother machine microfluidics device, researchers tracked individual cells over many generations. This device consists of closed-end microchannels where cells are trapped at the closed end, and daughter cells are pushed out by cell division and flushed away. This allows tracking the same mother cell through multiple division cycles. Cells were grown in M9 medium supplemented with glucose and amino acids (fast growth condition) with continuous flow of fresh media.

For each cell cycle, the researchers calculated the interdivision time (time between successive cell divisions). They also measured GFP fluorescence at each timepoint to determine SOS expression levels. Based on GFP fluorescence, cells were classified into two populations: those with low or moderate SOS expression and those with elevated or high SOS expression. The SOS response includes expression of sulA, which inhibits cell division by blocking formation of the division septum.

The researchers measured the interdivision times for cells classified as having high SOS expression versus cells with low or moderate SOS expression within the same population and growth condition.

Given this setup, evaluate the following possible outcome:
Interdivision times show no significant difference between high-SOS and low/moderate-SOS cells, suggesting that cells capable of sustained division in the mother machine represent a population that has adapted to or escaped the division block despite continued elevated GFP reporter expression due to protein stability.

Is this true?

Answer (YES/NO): NO